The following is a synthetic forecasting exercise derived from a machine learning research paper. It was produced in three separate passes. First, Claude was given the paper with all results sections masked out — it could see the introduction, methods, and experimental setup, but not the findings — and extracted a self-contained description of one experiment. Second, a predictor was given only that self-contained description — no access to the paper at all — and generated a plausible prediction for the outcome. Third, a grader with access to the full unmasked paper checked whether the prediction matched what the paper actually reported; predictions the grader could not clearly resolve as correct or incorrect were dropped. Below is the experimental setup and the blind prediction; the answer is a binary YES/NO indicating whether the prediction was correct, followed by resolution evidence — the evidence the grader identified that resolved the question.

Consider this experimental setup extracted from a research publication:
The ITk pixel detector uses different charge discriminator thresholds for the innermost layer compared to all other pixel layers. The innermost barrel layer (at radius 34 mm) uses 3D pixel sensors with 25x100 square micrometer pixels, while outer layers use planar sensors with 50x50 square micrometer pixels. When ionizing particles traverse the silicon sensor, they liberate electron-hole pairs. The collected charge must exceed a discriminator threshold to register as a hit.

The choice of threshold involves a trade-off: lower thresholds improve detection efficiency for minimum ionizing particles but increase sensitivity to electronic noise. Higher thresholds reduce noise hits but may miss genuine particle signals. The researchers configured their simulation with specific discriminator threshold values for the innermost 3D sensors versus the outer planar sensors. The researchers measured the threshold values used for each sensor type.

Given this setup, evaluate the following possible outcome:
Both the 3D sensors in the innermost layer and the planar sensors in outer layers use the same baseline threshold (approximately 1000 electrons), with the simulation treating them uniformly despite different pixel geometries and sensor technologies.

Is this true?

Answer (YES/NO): NO